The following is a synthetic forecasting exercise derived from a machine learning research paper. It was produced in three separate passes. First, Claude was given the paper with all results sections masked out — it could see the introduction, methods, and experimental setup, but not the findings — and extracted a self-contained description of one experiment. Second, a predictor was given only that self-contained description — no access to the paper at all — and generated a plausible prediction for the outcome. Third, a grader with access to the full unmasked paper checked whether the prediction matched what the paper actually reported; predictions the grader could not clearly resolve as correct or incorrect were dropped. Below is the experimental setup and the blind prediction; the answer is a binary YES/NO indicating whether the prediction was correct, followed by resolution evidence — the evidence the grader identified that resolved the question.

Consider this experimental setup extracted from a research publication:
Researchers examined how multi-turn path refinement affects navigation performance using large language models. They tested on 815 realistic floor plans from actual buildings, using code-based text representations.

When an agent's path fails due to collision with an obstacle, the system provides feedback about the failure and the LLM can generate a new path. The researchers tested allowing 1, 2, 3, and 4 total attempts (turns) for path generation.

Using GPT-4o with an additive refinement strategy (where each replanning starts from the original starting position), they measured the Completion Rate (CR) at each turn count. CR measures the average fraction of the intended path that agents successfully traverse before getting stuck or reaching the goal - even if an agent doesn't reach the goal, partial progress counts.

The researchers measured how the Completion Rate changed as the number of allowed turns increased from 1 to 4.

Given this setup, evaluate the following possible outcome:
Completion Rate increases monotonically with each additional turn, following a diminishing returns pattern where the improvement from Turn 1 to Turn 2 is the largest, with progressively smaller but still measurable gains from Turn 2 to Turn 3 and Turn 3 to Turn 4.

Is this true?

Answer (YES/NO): YES